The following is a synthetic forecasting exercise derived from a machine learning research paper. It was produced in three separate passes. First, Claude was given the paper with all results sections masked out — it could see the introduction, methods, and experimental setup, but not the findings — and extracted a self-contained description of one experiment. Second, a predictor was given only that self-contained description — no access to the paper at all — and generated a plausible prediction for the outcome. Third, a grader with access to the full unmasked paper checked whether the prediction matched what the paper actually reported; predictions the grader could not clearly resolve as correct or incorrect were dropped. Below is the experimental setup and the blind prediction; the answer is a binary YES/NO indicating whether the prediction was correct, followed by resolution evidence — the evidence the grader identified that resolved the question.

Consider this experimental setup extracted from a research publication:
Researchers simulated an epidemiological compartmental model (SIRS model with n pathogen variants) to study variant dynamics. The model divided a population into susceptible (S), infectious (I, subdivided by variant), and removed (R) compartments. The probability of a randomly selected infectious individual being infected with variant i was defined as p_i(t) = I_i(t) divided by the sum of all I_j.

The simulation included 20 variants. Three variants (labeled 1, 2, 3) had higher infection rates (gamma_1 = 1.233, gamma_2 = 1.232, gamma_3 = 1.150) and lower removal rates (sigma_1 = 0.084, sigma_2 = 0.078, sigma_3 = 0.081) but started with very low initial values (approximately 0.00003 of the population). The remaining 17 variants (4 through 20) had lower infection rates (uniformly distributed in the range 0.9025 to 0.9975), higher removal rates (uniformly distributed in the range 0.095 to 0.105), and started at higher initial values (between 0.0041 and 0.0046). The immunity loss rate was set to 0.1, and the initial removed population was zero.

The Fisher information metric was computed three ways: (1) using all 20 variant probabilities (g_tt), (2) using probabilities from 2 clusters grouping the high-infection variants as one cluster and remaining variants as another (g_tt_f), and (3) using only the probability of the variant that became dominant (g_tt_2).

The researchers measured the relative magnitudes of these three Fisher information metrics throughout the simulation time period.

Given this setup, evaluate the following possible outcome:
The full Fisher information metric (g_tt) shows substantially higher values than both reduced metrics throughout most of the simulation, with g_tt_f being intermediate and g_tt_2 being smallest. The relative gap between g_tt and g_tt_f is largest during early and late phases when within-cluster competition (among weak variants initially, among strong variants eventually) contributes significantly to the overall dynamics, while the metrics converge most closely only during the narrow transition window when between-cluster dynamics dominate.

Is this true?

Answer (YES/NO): NO